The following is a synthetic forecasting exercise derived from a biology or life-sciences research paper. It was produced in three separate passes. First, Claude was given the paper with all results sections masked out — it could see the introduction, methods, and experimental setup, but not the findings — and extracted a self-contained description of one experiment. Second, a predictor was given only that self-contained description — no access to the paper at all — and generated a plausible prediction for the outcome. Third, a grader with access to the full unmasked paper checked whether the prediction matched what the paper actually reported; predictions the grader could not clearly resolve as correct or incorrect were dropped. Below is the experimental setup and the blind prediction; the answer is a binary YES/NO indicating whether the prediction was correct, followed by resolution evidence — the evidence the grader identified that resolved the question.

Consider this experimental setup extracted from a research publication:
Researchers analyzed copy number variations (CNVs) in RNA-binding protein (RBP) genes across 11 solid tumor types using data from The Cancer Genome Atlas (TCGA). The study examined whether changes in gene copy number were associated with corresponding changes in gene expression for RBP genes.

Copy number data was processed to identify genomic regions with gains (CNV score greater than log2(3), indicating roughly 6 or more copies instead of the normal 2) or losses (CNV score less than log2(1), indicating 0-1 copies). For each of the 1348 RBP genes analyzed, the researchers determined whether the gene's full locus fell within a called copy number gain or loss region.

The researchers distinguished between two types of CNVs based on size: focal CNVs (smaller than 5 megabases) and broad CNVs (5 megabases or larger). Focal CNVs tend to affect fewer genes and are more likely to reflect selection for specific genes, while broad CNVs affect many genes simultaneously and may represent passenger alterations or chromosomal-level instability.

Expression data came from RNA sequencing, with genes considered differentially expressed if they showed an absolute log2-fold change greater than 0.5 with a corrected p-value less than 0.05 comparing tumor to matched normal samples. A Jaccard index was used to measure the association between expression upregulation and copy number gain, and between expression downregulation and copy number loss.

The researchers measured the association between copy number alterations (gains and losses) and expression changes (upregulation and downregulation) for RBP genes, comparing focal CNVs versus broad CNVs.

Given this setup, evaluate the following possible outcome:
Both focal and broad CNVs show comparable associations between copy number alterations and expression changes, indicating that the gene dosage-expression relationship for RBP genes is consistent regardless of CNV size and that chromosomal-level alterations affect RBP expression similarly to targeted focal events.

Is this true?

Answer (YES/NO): NO